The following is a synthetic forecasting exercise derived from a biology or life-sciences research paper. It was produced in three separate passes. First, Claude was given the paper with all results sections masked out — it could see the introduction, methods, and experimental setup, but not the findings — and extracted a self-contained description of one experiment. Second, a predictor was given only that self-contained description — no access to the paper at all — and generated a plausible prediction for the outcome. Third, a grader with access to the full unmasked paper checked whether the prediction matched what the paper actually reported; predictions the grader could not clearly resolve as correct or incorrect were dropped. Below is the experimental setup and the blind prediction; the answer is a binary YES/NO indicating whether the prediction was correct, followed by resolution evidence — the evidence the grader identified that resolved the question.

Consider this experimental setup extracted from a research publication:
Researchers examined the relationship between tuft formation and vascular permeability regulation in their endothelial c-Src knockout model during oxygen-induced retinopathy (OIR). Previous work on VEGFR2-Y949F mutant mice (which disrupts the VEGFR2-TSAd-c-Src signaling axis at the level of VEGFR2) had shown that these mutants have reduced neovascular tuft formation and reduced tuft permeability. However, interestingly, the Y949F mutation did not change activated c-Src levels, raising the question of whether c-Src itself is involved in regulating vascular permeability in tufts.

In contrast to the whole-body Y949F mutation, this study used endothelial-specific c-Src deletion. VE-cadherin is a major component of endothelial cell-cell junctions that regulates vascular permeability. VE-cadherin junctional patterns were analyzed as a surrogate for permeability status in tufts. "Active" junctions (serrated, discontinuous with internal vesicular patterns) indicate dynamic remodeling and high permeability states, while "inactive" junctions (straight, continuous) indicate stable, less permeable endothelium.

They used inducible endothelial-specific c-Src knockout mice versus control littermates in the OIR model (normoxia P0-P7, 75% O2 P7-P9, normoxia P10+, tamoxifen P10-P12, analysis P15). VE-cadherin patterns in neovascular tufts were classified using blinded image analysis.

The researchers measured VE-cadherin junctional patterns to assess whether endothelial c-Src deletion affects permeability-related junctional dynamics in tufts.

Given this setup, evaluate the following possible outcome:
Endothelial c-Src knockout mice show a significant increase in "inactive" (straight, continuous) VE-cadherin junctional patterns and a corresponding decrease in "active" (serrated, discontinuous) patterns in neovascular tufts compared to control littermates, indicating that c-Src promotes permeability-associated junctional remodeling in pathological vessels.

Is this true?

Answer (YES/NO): NO